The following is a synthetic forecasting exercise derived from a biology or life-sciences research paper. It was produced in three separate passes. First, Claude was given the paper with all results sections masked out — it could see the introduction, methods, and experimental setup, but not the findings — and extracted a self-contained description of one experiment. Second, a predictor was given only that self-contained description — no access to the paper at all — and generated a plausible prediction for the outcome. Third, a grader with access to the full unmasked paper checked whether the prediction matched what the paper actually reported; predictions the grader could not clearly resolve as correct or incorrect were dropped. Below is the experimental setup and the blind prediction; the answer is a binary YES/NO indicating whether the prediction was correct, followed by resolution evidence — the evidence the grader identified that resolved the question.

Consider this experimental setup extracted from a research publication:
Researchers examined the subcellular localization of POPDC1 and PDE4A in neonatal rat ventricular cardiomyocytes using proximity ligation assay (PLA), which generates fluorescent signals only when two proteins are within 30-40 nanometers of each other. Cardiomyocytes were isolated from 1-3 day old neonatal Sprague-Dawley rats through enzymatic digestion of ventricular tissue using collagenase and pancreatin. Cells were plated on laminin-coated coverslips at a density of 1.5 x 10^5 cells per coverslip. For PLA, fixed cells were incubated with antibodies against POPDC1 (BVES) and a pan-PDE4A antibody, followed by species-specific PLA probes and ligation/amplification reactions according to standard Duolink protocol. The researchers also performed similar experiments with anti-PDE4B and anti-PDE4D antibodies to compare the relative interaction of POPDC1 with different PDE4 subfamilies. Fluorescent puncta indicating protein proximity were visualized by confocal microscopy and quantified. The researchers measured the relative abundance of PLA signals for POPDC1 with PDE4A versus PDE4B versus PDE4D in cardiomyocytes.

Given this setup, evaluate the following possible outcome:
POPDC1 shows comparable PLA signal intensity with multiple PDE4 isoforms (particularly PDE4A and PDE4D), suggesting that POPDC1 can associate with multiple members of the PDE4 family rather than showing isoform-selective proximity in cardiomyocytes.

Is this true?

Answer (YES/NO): NO